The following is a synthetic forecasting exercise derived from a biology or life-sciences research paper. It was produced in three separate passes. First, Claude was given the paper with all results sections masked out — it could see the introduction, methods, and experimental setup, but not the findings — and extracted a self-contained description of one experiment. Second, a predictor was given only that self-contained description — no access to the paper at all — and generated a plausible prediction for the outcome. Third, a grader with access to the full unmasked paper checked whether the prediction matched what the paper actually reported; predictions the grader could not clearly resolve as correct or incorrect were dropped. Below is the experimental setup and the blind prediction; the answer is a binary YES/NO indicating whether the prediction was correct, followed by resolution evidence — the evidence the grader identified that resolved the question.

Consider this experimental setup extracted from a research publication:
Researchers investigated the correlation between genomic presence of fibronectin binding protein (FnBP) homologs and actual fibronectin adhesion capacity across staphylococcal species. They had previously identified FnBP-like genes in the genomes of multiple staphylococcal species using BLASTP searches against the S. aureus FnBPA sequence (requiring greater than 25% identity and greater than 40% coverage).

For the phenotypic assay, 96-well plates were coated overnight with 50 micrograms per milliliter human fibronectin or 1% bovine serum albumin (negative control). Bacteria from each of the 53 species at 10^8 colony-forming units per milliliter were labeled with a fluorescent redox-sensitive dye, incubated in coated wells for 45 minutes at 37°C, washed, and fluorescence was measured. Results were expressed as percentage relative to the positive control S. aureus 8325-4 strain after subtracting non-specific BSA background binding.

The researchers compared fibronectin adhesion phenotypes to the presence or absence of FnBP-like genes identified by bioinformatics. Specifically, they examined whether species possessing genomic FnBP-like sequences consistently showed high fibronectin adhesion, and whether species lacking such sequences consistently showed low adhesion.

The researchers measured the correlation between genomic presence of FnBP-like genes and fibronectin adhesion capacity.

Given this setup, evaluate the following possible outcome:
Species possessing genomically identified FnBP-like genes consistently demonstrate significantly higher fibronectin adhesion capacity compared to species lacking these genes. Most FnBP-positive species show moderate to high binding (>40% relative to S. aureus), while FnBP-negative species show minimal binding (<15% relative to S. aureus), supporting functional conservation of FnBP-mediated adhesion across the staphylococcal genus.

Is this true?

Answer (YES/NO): NO